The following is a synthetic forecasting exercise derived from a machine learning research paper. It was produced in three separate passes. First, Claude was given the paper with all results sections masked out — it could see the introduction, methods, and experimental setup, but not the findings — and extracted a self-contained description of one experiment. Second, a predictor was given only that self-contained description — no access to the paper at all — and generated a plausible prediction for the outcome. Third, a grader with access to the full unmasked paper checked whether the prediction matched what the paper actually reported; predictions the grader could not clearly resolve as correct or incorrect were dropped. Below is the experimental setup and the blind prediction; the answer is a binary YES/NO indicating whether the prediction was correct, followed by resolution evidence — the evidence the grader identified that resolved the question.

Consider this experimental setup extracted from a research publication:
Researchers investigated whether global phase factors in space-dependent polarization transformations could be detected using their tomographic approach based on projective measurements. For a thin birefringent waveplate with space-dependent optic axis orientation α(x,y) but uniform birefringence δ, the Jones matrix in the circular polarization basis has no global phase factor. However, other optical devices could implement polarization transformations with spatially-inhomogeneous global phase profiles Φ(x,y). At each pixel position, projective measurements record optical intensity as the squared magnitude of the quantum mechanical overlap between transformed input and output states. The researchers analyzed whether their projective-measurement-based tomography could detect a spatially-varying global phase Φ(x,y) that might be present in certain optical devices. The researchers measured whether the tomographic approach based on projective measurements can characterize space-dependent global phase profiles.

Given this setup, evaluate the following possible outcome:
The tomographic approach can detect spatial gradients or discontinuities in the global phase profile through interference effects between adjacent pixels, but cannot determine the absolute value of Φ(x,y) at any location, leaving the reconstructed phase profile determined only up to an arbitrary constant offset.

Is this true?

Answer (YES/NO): NO